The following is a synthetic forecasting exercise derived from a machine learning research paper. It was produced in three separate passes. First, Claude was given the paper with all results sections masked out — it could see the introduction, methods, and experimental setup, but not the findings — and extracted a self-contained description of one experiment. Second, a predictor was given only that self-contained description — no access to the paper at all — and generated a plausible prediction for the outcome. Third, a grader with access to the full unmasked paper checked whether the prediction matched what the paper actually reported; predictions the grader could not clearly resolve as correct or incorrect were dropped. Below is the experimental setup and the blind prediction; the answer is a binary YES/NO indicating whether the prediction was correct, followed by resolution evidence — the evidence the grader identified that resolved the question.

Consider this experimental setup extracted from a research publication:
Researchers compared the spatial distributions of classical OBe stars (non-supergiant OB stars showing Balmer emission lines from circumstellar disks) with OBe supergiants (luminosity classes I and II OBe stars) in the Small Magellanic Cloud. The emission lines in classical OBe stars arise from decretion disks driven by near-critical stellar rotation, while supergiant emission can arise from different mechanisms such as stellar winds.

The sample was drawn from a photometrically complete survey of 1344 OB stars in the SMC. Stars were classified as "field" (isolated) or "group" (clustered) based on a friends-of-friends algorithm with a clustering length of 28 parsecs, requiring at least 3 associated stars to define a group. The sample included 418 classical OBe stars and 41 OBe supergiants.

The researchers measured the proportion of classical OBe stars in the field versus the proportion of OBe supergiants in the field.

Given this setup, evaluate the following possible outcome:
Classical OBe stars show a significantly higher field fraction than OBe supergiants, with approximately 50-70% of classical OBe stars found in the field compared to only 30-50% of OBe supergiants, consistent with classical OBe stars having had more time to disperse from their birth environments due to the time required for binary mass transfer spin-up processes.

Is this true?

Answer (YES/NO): NO